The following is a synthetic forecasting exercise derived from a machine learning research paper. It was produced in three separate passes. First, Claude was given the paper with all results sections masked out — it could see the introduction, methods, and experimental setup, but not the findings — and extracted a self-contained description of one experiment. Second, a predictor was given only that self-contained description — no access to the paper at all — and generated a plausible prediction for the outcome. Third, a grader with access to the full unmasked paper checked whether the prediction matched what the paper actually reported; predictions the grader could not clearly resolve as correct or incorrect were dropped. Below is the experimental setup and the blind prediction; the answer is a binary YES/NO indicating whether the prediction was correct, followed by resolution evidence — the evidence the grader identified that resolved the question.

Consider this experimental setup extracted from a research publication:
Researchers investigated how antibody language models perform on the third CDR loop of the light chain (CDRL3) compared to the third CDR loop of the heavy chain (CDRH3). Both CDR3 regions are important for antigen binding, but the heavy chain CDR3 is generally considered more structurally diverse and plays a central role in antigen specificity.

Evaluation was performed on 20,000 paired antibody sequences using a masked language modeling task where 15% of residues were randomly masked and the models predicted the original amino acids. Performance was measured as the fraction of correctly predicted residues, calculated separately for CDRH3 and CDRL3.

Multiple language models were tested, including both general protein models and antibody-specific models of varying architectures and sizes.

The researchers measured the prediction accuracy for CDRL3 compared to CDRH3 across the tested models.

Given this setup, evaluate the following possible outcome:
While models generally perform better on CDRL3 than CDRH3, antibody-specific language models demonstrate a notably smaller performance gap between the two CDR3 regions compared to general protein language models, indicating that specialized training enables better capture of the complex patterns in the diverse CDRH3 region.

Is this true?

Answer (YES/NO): NO